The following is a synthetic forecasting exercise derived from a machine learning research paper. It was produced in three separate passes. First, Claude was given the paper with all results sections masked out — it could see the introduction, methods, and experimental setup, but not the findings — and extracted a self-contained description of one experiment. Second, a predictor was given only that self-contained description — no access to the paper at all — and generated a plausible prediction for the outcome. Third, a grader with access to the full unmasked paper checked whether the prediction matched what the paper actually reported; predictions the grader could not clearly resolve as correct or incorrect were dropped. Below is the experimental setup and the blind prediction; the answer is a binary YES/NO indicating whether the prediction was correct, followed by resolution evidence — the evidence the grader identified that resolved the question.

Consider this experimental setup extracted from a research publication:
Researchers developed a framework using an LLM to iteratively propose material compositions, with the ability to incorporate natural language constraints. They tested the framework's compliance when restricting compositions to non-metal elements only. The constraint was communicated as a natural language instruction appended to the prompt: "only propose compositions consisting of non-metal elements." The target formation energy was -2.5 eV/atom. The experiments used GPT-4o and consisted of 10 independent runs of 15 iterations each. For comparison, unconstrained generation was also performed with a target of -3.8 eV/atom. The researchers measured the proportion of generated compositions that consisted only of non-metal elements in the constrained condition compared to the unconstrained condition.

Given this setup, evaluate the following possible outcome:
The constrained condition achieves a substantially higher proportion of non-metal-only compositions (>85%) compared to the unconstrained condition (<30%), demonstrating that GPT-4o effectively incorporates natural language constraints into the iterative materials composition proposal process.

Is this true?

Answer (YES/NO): NO